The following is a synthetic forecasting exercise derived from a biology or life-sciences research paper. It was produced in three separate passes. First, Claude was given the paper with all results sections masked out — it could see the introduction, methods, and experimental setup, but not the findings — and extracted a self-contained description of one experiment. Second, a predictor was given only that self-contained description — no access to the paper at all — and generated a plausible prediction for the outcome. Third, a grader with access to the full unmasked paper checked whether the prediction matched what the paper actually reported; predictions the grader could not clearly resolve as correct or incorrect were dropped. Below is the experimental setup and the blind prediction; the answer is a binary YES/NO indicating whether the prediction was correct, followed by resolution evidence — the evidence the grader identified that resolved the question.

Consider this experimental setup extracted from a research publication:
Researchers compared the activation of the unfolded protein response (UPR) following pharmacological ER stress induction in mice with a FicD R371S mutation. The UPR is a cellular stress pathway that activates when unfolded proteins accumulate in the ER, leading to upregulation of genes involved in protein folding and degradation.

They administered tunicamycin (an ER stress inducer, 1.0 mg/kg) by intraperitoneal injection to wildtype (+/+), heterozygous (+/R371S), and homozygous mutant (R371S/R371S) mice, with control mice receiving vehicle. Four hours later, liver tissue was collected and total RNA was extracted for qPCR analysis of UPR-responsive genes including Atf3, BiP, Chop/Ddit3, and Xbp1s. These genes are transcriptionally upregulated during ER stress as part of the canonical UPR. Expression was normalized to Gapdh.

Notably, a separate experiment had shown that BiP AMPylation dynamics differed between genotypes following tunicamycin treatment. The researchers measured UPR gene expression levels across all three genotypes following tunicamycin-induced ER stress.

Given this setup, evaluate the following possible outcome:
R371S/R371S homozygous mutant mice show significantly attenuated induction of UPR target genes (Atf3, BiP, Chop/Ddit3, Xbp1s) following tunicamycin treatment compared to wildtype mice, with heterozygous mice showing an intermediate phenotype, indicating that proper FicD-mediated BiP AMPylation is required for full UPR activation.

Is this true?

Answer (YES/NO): NO